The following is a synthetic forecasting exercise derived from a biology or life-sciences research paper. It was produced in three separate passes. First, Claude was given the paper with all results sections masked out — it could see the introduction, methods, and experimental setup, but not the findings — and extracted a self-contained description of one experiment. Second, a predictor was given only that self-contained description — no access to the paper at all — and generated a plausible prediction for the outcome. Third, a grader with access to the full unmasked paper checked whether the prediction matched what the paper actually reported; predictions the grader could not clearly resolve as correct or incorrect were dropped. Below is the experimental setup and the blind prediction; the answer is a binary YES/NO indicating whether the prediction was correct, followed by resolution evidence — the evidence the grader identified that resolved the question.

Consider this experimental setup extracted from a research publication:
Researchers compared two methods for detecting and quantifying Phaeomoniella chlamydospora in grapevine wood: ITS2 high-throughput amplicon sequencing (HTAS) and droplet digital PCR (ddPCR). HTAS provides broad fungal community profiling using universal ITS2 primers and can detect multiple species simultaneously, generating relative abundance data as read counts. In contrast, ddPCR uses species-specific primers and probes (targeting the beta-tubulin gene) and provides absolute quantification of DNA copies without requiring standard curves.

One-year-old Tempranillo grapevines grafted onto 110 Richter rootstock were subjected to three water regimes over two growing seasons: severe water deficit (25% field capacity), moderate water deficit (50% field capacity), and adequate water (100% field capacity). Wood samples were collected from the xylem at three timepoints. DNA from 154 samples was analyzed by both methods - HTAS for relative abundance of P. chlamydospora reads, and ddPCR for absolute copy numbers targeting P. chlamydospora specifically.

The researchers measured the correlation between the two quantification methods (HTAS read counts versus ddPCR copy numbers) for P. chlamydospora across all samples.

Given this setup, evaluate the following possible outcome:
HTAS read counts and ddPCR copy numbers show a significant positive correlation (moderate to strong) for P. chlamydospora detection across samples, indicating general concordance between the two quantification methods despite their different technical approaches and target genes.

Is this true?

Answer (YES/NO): YES